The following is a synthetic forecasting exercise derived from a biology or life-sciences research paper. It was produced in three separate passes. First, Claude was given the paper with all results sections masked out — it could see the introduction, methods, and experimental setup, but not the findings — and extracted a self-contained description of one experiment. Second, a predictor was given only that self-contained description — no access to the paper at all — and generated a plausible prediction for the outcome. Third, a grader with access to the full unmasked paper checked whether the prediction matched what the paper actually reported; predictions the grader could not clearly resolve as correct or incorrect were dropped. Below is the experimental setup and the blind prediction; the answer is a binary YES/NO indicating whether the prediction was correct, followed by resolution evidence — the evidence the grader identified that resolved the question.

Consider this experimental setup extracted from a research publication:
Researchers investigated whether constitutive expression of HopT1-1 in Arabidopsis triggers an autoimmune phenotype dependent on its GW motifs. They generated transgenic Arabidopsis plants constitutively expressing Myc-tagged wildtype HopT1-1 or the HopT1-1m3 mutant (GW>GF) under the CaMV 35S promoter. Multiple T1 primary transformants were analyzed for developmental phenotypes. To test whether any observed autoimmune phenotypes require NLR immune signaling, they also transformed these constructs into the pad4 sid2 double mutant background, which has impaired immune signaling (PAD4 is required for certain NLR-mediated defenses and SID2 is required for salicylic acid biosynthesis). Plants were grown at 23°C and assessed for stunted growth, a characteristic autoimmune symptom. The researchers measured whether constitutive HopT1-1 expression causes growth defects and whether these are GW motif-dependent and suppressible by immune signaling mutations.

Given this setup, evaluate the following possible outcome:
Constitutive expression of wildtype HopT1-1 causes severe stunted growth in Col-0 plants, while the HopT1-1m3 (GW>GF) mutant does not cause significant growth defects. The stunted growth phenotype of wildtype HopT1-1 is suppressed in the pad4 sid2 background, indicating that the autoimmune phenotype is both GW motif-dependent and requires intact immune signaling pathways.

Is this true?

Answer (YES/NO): YES